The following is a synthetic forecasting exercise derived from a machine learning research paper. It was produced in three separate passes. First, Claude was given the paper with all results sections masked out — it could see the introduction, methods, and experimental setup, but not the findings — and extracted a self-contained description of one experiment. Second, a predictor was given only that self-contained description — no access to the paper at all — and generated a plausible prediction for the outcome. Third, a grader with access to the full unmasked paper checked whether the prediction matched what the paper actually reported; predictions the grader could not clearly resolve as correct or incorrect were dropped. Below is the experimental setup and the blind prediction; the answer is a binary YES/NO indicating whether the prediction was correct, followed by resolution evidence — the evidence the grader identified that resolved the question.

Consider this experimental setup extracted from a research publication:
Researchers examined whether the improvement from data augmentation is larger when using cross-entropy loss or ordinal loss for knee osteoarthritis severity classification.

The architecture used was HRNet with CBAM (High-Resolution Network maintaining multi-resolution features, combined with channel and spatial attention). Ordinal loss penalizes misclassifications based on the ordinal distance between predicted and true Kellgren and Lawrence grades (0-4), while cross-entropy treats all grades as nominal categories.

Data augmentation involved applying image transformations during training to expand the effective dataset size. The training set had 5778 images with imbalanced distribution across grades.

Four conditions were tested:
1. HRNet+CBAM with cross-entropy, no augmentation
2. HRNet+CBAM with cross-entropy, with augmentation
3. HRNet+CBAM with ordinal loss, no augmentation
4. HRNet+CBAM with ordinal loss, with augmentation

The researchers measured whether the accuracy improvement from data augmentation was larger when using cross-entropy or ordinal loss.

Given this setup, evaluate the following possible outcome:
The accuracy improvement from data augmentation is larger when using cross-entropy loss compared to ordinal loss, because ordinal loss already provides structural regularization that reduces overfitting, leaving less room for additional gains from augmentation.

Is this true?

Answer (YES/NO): NO